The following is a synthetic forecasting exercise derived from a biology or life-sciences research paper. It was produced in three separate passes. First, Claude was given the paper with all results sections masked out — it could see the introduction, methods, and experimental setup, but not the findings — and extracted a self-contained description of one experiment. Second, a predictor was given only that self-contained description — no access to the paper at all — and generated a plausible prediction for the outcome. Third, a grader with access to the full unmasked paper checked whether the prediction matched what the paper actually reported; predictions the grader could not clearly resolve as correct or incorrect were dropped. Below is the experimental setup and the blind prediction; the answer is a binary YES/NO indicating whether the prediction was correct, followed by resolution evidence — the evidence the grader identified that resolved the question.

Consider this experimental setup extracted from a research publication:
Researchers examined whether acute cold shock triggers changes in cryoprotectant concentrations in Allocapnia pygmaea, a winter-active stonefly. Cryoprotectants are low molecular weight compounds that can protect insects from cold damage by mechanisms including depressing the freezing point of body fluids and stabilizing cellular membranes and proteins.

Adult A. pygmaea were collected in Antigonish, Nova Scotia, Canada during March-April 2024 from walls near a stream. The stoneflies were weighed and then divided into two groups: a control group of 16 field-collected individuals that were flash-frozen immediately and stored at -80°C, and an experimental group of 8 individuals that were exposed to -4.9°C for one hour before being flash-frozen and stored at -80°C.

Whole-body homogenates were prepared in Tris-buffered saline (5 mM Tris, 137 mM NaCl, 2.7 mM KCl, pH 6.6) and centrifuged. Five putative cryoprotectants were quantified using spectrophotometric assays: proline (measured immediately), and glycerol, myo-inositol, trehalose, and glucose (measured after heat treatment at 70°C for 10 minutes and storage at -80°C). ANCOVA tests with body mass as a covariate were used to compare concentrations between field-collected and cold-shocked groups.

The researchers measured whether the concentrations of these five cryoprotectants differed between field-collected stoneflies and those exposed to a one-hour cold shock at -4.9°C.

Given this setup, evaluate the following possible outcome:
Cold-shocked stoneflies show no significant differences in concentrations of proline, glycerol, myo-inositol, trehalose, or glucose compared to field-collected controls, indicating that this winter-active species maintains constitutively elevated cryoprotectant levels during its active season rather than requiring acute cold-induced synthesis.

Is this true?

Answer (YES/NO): NO